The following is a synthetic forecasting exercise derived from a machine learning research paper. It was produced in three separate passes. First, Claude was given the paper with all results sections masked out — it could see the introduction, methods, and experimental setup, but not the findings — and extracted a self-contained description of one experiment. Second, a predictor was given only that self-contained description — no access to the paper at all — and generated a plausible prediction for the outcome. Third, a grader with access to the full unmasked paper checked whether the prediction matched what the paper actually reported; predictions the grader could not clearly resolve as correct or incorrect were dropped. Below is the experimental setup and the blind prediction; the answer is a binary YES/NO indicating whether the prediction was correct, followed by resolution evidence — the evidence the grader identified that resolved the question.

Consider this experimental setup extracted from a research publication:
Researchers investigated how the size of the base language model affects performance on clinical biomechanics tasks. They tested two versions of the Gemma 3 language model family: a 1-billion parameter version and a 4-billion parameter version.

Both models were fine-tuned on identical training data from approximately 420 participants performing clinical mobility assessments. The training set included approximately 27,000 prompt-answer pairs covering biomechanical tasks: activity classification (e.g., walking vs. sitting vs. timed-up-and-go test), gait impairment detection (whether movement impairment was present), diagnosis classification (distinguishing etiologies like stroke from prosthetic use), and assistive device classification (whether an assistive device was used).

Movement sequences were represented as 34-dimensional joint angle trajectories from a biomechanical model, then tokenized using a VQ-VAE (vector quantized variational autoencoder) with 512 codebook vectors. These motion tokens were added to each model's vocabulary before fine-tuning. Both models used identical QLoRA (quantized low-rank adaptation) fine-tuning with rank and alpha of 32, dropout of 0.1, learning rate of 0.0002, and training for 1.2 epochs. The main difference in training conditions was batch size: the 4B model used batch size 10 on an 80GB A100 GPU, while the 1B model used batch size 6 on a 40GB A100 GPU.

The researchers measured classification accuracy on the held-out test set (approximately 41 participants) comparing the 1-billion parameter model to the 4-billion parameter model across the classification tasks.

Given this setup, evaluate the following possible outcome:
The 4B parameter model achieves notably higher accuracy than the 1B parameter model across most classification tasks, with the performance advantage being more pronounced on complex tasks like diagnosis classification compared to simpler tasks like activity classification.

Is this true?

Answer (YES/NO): NO